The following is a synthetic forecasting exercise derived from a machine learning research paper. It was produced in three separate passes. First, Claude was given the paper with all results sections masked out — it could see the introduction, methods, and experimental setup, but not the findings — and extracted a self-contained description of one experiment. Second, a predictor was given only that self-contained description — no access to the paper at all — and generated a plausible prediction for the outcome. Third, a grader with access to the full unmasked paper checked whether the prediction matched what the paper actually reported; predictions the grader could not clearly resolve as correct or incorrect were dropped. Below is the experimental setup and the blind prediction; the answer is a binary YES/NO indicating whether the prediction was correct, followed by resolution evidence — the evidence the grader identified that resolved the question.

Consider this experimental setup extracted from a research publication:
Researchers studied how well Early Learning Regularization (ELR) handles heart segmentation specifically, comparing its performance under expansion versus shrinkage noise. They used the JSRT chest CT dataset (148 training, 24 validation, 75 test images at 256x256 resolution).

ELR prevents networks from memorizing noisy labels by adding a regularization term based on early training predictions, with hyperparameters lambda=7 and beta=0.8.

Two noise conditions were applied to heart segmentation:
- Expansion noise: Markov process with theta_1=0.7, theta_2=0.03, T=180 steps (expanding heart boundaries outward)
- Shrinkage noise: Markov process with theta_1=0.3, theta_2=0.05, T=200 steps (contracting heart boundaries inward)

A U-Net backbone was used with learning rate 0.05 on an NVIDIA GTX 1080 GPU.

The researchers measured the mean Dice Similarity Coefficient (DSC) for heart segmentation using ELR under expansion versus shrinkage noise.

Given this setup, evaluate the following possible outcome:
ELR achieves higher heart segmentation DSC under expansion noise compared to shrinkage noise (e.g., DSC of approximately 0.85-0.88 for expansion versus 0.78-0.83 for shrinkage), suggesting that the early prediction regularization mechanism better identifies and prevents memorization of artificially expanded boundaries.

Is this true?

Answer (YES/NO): NO